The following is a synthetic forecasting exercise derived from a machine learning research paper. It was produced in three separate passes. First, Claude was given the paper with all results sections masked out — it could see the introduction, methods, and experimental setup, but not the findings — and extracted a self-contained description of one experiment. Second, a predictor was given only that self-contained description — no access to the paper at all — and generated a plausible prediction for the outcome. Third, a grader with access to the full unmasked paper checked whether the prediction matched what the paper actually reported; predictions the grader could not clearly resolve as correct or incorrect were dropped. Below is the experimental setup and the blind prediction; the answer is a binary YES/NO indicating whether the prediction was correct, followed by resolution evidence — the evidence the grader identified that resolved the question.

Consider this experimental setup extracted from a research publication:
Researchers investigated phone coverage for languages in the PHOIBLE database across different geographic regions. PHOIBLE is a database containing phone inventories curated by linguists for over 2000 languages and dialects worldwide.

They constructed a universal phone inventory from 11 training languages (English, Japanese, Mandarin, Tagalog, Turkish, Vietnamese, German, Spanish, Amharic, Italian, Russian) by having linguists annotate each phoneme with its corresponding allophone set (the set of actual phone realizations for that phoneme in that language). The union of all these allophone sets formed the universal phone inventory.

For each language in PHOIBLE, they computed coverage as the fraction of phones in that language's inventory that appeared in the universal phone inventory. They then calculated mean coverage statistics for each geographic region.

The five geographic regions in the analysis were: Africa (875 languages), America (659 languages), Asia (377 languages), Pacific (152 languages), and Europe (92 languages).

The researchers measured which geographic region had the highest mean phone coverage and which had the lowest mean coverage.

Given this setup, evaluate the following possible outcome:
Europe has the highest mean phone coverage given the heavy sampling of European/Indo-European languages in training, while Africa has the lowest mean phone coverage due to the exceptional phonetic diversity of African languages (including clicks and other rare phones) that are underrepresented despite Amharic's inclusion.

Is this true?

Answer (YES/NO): NO